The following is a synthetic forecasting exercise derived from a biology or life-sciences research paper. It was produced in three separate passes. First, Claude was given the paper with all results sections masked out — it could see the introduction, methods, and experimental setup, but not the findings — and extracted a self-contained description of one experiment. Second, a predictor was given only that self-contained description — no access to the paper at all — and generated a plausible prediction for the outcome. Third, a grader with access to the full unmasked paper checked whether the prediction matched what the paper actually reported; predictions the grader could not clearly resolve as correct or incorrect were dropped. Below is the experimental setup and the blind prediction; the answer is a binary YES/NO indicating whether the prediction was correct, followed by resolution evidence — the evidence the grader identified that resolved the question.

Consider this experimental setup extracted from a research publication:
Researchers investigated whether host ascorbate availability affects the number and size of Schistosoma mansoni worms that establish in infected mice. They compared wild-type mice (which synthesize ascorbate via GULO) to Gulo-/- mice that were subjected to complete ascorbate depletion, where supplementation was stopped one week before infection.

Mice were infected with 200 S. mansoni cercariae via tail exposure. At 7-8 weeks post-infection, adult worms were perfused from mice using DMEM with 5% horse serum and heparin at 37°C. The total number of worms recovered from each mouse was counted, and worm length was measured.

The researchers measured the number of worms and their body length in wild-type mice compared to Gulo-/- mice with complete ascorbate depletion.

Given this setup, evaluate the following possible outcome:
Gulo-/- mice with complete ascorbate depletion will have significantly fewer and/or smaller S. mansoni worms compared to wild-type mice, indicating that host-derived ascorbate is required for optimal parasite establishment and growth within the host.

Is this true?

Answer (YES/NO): NO